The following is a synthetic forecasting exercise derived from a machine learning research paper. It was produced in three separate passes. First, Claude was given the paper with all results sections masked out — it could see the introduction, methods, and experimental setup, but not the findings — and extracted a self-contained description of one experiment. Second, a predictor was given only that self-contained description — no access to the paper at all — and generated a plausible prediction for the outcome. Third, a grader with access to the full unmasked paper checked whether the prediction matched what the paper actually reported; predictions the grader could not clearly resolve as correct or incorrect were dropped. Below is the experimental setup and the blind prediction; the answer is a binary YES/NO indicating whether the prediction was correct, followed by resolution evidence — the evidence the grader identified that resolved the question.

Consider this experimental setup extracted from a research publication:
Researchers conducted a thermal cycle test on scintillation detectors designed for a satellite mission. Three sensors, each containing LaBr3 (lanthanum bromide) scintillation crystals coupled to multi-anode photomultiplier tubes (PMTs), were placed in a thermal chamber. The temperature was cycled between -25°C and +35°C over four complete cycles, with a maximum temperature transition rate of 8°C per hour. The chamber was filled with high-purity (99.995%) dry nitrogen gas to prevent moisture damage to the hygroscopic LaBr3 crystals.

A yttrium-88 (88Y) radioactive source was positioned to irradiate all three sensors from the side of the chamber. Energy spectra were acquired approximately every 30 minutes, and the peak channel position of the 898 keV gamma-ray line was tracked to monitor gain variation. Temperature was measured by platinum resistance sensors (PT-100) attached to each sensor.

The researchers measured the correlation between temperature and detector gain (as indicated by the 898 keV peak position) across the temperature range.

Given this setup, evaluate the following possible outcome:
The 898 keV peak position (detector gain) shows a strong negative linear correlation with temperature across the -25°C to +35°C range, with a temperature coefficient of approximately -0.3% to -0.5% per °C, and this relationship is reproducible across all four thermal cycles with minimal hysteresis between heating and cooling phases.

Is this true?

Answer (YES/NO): NO